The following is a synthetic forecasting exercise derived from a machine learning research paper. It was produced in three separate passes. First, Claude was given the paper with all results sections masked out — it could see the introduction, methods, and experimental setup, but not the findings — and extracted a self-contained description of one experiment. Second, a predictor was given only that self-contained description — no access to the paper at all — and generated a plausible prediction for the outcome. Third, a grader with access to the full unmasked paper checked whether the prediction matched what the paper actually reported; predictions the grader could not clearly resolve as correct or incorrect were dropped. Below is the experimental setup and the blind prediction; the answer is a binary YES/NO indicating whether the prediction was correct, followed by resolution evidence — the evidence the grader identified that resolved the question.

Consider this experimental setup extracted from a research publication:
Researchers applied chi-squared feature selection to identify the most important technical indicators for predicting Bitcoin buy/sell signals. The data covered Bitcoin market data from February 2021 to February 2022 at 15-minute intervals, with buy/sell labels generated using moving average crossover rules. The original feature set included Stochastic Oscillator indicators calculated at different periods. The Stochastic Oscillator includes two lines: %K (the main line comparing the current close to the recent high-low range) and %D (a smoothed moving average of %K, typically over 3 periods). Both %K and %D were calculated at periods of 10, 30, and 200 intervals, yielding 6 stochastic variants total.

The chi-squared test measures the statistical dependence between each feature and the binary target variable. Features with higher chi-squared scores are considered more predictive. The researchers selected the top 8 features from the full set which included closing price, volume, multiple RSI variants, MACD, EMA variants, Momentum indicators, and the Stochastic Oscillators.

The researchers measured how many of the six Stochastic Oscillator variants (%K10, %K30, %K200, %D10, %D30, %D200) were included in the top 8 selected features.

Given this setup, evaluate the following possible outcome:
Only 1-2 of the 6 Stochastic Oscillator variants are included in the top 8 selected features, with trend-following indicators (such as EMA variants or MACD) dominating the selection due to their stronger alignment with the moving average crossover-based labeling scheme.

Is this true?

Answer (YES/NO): NO